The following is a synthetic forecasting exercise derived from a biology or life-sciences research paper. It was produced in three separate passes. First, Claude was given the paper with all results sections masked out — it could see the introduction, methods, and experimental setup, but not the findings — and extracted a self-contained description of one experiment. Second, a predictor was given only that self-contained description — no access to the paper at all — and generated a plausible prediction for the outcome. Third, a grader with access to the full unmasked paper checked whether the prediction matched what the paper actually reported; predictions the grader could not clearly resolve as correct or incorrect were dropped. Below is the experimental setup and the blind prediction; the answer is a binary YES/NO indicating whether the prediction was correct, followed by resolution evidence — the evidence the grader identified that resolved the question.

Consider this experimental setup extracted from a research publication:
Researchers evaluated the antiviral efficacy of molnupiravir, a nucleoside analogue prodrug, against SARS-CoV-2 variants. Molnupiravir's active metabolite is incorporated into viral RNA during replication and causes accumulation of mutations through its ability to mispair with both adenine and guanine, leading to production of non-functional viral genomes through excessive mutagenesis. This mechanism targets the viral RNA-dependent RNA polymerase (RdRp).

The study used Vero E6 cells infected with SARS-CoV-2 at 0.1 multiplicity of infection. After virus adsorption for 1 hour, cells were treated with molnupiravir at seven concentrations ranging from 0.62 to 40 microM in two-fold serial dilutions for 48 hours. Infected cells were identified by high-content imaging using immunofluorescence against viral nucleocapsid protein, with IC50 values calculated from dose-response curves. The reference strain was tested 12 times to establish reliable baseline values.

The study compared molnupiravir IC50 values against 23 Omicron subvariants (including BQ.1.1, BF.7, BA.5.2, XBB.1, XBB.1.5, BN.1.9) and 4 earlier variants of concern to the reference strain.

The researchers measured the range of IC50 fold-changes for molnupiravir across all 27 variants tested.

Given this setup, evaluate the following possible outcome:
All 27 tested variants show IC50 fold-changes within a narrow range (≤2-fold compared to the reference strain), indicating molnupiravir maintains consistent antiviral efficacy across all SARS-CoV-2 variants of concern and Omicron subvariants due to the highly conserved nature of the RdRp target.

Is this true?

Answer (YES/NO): YES